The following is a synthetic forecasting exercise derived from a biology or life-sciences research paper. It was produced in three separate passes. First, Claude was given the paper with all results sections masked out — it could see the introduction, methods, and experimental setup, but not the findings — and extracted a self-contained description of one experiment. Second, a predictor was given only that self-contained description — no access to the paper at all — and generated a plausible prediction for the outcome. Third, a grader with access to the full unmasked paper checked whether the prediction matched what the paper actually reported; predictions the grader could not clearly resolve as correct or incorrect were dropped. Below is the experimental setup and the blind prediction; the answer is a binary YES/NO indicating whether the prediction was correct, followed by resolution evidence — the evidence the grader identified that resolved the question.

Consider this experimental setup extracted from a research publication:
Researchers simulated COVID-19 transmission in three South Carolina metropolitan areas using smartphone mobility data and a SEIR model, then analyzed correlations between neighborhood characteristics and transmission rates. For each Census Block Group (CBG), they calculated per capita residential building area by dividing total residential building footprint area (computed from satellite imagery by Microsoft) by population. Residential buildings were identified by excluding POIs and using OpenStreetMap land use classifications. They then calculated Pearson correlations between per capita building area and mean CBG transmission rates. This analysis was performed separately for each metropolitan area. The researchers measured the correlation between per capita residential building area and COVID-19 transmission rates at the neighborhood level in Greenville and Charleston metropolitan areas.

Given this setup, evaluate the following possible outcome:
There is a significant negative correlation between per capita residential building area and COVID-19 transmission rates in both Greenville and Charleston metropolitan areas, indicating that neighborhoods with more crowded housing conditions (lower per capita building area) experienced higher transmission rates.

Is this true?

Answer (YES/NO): YES